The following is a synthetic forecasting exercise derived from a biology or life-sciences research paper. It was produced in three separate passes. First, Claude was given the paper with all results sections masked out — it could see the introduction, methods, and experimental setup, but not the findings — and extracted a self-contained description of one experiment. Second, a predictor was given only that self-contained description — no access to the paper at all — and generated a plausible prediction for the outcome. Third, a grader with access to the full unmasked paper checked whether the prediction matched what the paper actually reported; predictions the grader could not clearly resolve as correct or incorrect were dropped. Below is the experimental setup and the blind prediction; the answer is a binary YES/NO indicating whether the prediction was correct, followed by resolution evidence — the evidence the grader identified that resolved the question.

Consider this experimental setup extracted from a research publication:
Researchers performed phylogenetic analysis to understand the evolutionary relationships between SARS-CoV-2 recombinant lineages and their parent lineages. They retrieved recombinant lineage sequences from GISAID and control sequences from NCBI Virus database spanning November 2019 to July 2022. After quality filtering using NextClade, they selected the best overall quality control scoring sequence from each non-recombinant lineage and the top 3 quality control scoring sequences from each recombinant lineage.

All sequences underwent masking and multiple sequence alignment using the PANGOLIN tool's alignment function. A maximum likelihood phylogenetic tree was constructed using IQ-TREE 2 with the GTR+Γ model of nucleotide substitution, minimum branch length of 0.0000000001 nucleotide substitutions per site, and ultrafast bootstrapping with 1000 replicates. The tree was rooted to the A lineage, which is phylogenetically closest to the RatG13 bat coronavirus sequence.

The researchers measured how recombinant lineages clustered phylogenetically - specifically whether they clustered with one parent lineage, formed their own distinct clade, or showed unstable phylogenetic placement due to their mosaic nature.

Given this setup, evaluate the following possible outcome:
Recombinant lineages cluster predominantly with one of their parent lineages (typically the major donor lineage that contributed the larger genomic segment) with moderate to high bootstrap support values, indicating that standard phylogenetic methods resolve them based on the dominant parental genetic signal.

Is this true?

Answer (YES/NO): NO